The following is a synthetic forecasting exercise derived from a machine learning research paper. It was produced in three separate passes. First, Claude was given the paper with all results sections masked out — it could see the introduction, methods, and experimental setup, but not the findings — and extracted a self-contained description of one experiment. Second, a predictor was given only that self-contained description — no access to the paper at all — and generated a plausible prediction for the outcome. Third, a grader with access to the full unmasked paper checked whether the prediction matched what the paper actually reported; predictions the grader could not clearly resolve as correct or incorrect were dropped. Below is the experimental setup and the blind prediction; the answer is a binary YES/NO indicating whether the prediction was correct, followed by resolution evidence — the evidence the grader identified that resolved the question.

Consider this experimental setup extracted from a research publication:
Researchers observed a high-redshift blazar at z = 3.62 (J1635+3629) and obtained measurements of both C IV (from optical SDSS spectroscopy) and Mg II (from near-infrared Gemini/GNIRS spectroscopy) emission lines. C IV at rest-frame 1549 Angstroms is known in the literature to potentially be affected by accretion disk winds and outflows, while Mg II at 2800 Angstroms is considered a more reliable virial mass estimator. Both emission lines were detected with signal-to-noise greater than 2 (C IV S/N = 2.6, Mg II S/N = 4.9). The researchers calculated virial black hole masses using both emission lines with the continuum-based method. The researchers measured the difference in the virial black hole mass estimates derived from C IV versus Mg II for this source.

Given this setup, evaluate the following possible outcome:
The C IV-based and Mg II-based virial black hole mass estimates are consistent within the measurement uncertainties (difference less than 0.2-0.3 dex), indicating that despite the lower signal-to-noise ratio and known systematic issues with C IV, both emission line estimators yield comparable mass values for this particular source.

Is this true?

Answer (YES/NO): NO